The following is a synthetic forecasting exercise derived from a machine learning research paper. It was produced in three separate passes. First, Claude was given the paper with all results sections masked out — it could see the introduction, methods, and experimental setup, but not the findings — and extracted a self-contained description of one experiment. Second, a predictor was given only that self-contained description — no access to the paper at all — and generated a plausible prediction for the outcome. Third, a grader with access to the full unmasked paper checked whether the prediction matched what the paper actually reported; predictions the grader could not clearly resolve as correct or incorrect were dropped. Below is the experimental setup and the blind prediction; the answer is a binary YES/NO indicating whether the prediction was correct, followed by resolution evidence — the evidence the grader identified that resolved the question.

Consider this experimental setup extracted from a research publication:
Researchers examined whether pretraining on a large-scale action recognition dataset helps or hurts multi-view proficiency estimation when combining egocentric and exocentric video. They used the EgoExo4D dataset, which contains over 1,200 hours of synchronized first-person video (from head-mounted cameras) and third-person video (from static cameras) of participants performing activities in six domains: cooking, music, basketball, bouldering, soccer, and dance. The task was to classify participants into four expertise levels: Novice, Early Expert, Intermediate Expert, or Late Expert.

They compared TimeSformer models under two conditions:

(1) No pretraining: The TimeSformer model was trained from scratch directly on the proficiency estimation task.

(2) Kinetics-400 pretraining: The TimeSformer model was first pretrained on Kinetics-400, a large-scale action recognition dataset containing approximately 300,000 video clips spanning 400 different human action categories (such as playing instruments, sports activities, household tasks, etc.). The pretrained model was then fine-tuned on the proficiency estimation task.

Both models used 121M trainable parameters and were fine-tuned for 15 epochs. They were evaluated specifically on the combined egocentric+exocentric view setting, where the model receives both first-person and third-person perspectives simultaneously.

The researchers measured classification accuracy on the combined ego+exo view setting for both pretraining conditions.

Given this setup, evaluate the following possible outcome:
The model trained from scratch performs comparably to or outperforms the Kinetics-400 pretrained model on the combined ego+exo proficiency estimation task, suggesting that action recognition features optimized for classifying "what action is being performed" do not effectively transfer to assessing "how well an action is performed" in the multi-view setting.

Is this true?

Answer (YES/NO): YES